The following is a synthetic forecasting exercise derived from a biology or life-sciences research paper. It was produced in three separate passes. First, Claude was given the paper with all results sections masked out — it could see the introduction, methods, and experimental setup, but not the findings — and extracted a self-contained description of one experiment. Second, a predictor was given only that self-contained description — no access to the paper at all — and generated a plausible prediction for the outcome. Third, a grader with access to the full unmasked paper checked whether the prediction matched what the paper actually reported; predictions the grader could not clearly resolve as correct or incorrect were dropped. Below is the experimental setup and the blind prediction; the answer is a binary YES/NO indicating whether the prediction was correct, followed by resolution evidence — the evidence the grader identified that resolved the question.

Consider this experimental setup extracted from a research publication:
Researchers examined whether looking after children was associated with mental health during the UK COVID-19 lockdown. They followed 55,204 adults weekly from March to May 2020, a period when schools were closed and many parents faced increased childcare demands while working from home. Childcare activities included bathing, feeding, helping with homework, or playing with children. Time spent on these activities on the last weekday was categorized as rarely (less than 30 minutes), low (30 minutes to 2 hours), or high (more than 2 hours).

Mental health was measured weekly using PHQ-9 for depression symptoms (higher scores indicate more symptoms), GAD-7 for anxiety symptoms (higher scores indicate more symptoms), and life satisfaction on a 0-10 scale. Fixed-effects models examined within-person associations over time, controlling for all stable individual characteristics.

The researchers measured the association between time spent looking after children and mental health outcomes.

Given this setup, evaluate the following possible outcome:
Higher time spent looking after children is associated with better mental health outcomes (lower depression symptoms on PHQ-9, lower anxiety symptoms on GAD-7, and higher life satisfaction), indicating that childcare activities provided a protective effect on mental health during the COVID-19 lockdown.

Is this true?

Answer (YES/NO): NO